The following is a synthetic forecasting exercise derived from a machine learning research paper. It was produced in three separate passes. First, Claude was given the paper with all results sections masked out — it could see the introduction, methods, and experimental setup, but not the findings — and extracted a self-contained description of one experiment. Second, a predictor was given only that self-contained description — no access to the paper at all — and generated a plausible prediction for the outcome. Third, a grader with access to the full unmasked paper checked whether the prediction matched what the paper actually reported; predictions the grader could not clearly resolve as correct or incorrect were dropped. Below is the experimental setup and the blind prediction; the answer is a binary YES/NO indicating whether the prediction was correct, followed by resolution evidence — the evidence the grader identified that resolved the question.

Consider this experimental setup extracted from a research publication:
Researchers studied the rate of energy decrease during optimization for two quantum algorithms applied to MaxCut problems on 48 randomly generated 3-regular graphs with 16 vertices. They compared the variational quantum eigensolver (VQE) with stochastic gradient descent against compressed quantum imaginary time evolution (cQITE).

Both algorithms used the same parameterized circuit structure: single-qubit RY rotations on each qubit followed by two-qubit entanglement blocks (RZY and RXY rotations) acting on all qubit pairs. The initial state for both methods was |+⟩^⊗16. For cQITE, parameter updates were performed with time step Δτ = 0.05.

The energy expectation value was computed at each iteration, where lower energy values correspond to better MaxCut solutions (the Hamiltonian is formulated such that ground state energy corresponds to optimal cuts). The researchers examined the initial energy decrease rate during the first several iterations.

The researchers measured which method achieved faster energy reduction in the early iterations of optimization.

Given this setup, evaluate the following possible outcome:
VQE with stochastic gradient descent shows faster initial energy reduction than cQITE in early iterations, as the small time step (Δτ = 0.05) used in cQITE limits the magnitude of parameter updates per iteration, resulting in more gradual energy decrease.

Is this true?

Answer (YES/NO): NO